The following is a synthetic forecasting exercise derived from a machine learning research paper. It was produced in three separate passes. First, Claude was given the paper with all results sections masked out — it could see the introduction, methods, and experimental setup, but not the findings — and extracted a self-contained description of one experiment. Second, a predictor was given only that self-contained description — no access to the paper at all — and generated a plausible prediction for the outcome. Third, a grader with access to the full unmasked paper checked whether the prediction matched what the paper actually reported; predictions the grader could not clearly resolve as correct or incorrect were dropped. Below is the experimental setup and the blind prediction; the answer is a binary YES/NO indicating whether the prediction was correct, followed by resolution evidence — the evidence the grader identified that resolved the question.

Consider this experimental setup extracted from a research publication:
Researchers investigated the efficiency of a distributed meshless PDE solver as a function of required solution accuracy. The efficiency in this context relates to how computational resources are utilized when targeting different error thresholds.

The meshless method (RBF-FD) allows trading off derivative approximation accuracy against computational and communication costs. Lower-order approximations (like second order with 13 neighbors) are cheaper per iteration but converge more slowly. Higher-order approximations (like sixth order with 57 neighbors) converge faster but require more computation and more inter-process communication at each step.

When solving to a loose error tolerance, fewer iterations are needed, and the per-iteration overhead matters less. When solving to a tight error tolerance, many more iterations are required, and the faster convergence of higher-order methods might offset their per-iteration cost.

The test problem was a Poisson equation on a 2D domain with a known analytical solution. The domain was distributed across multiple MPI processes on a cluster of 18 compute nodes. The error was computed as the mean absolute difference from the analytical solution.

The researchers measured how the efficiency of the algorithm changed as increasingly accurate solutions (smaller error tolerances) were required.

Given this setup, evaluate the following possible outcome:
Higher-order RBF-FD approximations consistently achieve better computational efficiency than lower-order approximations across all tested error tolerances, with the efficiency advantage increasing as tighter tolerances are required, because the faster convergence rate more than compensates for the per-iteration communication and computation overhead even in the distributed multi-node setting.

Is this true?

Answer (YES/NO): YES